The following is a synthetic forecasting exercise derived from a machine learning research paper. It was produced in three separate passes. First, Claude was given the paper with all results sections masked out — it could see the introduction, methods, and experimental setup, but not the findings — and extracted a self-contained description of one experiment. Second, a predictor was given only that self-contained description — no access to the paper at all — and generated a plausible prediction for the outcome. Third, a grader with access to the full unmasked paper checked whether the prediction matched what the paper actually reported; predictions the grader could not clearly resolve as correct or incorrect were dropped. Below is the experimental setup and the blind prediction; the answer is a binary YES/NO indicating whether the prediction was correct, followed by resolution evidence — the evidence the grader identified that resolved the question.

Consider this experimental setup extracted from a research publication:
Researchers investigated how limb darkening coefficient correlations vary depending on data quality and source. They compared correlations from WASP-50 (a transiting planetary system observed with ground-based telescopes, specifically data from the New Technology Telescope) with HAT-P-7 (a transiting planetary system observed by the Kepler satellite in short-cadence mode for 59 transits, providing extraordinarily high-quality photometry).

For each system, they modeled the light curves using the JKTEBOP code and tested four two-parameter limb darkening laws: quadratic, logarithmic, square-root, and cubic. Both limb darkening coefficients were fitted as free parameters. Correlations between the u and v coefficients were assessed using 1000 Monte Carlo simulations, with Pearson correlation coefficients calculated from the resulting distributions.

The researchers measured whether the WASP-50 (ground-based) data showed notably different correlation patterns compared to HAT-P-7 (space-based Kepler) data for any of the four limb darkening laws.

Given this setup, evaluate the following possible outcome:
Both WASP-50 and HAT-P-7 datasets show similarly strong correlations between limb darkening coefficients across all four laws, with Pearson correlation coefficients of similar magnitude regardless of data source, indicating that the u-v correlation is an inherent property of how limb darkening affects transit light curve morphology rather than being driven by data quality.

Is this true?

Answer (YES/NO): NO